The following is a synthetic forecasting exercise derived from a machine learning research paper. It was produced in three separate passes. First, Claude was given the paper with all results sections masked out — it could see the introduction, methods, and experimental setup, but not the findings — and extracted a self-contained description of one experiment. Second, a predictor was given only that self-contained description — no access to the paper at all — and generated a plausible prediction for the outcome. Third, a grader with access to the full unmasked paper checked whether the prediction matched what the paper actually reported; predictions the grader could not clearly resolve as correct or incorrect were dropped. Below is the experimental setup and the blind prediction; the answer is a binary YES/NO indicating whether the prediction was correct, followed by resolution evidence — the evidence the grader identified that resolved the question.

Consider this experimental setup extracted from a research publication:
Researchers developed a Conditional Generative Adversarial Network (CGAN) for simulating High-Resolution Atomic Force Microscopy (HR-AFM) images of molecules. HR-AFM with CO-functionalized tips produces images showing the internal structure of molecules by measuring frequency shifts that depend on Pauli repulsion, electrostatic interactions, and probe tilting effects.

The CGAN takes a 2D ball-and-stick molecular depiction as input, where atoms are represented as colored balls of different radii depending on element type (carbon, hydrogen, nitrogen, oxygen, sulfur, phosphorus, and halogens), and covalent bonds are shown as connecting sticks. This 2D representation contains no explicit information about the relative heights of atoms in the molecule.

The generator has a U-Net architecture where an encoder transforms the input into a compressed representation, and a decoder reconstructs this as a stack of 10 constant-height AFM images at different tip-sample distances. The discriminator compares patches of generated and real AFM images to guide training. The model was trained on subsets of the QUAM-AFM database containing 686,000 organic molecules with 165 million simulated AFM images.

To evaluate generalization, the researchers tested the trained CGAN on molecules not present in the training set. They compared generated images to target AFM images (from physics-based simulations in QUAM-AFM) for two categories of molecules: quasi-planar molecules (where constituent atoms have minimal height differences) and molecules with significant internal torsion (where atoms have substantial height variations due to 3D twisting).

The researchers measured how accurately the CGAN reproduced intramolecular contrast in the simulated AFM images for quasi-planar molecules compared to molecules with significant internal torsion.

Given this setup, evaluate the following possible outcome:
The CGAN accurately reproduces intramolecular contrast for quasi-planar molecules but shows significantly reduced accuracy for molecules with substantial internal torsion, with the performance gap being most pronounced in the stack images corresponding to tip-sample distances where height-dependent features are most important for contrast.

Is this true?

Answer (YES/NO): NO